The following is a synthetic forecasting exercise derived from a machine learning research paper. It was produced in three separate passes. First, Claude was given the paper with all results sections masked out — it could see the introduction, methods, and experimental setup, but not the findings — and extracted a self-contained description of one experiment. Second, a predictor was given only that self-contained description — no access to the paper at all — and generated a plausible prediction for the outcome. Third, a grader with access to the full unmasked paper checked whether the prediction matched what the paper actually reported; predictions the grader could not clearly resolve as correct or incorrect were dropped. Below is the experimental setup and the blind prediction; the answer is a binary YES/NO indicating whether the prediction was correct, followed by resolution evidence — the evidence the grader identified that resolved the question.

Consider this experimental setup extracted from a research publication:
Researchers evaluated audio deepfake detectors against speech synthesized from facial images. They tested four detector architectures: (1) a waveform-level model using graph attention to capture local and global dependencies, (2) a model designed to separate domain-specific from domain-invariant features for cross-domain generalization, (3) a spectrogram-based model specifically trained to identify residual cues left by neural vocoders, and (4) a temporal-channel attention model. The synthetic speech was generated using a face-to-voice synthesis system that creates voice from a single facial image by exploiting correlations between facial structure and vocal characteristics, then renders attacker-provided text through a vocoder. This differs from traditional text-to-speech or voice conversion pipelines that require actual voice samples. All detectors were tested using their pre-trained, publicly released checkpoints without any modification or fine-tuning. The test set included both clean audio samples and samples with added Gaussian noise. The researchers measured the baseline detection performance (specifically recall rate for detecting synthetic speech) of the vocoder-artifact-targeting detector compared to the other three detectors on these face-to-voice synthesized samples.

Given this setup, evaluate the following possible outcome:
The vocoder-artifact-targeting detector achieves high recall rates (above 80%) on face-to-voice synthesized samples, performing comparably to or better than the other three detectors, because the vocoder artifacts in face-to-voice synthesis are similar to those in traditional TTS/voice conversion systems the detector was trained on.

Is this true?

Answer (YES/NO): NO